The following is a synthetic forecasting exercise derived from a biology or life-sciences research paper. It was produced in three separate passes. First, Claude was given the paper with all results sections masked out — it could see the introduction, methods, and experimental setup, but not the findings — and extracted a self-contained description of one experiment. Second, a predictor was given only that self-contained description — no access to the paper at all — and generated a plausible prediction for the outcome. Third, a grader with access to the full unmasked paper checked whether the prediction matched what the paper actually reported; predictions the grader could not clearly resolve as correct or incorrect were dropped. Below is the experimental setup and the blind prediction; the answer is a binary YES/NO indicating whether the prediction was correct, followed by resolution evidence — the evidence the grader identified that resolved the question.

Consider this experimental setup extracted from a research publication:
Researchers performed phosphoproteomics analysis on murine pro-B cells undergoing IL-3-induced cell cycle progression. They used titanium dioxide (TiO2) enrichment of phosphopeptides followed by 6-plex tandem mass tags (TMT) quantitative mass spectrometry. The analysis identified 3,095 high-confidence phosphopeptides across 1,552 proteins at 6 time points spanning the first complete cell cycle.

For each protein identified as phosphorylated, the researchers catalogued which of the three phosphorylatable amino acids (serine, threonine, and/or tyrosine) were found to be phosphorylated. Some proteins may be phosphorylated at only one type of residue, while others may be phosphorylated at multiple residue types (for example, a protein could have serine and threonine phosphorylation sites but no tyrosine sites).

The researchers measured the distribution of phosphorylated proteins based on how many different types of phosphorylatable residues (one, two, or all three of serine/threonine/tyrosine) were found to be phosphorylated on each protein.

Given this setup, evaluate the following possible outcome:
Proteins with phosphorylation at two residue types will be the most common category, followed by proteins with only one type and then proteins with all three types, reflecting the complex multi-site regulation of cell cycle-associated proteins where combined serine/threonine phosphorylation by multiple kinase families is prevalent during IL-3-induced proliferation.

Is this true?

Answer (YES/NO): NO